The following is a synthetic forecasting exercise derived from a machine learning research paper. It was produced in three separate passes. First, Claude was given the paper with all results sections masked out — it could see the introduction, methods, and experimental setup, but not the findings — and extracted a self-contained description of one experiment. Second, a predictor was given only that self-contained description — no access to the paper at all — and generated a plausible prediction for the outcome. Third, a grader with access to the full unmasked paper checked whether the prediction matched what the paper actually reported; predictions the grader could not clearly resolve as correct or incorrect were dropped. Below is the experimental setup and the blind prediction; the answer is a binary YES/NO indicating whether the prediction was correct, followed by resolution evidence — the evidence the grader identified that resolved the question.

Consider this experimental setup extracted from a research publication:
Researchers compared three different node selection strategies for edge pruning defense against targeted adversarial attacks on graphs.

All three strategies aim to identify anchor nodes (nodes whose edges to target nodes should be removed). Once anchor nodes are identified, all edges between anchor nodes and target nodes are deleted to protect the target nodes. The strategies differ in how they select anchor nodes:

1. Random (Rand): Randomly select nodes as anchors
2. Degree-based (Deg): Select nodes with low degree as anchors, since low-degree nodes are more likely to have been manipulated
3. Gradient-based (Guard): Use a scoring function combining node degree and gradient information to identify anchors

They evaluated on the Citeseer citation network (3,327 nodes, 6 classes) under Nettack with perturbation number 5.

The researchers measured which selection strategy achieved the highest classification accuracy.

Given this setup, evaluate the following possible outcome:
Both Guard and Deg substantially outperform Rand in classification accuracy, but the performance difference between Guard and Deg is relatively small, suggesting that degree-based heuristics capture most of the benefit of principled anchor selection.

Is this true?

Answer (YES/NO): NO